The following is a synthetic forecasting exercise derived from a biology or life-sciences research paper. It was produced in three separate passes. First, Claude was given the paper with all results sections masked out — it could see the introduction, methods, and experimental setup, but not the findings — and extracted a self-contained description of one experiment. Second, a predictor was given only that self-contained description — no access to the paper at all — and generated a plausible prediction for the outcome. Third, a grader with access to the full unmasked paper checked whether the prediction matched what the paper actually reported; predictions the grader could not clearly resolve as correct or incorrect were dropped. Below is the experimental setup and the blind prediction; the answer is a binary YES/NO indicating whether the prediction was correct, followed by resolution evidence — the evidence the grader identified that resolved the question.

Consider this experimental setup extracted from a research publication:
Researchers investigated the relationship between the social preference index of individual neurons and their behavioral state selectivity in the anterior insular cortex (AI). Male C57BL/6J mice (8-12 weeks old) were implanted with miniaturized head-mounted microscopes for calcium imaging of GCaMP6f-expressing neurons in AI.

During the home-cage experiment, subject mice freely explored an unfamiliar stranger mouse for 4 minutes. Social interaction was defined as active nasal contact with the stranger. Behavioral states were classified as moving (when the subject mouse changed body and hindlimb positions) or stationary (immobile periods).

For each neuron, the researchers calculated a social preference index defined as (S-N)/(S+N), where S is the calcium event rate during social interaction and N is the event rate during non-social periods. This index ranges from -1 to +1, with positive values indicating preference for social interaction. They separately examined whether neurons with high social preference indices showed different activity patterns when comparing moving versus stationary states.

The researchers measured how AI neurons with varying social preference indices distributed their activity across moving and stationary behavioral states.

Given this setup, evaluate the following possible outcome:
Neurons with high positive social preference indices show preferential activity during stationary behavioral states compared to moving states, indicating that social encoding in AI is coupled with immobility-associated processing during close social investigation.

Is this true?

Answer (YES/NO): YES